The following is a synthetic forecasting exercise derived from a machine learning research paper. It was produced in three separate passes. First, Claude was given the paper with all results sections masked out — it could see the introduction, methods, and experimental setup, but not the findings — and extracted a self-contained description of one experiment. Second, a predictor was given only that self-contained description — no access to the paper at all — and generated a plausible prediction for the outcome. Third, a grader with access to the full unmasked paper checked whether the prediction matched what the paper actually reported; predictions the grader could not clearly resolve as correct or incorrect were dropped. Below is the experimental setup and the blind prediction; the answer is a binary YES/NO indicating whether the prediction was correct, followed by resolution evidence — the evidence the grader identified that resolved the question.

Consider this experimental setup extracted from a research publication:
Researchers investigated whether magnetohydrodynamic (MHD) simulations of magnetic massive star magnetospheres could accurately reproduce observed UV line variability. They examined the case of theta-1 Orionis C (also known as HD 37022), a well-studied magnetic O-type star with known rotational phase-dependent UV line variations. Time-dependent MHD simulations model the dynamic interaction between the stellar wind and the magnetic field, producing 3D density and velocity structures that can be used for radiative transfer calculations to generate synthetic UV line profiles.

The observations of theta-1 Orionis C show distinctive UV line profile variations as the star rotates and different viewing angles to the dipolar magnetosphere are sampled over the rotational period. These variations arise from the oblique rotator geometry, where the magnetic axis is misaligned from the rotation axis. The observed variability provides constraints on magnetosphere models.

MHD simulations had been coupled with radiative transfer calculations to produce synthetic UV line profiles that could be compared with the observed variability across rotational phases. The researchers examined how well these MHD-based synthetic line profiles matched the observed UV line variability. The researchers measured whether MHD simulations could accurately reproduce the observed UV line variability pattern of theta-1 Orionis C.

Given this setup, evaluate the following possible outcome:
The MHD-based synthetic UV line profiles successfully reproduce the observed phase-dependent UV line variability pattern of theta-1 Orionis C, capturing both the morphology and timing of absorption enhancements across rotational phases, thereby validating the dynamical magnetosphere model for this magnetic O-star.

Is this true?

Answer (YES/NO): NO